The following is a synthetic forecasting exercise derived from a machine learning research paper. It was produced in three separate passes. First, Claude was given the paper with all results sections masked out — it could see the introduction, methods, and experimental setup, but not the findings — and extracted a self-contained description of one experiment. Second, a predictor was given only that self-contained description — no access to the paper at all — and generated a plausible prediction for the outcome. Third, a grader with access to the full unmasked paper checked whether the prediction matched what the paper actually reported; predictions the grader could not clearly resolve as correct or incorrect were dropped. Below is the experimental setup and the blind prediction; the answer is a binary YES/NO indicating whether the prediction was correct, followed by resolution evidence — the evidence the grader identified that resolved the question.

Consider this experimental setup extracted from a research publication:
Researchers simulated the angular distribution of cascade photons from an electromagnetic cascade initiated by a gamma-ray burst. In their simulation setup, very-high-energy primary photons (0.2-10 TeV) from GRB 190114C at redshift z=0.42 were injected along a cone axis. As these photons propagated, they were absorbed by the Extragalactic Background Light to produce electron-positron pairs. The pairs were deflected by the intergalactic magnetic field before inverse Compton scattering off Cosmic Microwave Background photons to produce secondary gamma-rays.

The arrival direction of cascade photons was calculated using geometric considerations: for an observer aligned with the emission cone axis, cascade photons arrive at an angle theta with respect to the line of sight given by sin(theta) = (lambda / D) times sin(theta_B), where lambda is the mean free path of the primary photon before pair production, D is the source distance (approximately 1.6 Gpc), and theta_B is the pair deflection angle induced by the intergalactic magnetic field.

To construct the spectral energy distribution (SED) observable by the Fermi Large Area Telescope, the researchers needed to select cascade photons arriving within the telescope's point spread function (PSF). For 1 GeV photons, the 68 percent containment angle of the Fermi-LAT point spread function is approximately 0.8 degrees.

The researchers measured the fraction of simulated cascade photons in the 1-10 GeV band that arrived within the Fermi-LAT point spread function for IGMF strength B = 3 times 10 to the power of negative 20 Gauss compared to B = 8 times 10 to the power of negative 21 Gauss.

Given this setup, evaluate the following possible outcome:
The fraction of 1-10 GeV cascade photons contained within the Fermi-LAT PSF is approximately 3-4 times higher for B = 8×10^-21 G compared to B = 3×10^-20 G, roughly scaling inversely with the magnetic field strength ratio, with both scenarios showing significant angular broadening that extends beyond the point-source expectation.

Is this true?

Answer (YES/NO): NO